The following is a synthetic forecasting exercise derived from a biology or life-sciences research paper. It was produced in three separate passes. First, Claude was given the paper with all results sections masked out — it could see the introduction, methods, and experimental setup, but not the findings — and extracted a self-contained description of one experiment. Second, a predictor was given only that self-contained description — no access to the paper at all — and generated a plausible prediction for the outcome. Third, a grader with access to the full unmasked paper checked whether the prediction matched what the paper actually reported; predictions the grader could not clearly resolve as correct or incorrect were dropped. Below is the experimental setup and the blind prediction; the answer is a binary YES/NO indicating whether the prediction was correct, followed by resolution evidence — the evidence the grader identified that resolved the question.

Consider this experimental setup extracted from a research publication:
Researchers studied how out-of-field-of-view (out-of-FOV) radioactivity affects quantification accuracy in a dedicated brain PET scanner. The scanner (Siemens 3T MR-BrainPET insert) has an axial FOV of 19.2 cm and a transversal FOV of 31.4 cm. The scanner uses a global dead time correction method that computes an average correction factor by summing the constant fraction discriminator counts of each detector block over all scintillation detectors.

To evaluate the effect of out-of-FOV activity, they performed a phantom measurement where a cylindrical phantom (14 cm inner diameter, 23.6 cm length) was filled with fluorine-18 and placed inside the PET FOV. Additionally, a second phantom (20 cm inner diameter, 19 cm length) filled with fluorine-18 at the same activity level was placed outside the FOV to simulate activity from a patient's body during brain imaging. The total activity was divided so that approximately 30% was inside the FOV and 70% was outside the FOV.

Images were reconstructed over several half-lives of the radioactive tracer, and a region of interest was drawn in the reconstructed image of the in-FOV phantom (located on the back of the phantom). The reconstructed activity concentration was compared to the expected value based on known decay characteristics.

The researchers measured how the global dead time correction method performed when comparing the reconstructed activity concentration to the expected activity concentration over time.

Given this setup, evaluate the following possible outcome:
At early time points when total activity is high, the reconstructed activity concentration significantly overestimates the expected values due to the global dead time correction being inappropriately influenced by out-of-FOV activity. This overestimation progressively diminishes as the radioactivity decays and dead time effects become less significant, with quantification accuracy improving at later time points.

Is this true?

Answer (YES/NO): YES